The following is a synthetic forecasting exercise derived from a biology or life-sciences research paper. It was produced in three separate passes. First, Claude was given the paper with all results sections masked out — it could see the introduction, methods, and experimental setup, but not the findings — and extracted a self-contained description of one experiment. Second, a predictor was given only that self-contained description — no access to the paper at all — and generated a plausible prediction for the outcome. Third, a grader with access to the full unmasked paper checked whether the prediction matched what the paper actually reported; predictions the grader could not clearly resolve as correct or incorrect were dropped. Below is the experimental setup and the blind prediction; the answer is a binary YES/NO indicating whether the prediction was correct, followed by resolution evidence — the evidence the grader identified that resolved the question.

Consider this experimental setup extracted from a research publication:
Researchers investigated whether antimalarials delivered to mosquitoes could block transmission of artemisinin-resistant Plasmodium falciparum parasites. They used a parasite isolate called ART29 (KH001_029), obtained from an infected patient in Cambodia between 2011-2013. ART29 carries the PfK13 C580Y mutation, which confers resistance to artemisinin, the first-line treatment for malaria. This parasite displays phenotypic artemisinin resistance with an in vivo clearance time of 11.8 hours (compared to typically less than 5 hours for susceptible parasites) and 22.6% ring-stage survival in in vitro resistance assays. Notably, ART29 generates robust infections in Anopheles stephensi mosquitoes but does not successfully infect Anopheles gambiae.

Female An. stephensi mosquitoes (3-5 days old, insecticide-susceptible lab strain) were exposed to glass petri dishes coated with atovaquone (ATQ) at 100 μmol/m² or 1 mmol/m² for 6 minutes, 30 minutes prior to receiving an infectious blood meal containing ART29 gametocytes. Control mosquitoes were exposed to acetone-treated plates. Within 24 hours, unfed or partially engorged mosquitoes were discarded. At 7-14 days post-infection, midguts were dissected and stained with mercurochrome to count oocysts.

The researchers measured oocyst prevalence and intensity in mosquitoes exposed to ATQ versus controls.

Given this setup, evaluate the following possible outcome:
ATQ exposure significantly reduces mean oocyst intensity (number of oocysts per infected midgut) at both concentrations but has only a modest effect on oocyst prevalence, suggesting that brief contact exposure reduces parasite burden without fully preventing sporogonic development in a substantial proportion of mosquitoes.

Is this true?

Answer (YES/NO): NO